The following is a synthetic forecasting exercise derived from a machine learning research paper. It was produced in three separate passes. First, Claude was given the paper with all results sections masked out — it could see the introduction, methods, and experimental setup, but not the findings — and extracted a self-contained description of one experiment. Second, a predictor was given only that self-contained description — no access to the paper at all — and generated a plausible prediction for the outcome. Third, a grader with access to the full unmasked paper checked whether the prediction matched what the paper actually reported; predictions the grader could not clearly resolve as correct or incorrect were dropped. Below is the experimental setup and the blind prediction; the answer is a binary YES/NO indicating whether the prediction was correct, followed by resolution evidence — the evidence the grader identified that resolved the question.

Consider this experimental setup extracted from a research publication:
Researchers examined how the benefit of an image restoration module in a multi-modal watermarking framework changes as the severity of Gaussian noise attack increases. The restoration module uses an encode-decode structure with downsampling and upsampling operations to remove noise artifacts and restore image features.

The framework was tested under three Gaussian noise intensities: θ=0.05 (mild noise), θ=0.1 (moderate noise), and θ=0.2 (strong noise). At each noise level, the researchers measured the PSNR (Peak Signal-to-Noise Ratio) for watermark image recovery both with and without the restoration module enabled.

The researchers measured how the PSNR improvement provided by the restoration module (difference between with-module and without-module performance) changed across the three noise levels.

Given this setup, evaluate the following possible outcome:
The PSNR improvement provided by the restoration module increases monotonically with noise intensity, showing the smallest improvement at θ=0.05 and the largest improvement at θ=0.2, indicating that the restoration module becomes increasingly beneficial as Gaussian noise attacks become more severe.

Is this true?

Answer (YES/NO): NO